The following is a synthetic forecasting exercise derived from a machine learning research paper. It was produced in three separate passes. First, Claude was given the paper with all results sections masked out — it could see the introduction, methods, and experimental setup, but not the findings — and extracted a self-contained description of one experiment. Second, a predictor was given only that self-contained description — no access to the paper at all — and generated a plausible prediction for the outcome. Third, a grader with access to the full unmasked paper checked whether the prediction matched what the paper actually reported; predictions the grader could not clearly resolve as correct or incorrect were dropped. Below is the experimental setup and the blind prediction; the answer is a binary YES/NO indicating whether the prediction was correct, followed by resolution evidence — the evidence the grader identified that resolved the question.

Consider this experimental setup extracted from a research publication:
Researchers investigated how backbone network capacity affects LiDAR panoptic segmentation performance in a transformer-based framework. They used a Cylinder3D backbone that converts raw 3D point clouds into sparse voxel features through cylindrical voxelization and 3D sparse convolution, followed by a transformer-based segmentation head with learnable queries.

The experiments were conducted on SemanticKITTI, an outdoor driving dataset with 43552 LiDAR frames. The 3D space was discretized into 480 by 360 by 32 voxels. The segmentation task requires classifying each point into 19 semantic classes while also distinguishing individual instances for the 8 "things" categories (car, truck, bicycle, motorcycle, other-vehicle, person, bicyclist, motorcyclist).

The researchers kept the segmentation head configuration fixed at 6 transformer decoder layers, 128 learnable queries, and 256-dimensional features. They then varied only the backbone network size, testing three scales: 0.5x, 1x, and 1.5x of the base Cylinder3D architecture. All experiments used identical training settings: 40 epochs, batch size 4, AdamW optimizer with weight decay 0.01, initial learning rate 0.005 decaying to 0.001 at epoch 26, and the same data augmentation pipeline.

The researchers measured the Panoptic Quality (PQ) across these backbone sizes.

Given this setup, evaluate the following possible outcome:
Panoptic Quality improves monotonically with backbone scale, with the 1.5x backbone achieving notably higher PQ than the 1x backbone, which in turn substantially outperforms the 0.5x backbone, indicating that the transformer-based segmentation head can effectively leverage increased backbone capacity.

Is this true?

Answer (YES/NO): NO